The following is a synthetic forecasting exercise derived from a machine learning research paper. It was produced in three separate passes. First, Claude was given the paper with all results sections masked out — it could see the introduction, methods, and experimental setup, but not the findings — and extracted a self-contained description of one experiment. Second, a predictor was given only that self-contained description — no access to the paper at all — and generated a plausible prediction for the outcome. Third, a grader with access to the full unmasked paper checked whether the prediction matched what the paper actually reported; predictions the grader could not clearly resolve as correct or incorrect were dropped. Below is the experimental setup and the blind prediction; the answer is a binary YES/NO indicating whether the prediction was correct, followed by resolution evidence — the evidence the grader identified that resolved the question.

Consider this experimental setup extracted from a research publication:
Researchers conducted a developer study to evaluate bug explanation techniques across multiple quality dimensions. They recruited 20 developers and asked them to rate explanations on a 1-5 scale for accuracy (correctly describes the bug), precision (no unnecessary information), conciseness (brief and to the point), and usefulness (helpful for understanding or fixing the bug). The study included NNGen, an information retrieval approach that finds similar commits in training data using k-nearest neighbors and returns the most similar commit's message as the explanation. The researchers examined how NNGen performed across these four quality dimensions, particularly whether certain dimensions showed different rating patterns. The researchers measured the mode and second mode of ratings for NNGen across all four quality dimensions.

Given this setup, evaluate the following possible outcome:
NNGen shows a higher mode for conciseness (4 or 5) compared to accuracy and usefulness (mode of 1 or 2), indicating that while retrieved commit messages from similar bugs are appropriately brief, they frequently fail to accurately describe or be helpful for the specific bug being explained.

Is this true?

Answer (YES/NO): YES